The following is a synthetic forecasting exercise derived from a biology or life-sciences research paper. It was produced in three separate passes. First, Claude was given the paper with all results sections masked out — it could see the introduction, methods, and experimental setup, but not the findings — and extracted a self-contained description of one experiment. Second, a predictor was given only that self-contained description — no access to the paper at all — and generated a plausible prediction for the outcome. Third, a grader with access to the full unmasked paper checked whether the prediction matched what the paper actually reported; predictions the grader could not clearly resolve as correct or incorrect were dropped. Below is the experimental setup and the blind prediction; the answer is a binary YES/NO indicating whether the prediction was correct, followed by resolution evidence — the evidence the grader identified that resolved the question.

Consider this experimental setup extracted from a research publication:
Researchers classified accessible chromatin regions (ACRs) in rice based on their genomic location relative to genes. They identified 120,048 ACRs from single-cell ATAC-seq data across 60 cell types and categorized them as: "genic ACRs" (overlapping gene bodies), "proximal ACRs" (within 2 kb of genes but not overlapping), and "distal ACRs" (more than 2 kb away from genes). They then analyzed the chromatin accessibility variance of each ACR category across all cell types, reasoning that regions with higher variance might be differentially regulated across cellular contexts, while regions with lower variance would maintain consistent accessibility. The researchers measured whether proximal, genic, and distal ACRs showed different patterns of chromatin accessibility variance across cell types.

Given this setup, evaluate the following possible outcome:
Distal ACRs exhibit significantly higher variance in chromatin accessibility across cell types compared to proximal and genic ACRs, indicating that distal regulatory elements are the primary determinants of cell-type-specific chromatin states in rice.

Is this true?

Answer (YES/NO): NO